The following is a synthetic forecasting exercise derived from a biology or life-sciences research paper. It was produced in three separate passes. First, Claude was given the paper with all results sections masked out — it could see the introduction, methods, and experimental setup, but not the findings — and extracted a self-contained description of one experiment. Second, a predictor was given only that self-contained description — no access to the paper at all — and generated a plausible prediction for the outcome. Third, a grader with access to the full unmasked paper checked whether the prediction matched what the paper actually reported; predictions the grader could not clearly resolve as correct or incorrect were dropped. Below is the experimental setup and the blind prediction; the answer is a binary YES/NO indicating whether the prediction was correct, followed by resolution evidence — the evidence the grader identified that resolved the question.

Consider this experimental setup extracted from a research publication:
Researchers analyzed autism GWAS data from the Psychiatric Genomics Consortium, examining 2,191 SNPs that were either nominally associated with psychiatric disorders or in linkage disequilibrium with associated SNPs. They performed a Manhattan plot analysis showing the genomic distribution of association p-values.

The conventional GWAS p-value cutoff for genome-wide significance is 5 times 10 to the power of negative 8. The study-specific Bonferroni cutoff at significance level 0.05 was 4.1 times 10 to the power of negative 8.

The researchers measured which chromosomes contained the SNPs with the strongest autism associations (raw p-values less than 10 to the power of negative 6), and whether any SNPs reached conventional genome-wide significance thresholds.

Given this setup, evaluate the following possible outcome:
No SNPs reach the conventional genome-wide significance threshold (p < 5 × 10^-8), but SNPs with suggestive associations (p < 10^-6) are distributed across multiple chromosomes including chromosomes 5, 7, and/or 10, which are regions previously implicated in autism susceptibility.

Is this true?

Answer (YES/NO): NO